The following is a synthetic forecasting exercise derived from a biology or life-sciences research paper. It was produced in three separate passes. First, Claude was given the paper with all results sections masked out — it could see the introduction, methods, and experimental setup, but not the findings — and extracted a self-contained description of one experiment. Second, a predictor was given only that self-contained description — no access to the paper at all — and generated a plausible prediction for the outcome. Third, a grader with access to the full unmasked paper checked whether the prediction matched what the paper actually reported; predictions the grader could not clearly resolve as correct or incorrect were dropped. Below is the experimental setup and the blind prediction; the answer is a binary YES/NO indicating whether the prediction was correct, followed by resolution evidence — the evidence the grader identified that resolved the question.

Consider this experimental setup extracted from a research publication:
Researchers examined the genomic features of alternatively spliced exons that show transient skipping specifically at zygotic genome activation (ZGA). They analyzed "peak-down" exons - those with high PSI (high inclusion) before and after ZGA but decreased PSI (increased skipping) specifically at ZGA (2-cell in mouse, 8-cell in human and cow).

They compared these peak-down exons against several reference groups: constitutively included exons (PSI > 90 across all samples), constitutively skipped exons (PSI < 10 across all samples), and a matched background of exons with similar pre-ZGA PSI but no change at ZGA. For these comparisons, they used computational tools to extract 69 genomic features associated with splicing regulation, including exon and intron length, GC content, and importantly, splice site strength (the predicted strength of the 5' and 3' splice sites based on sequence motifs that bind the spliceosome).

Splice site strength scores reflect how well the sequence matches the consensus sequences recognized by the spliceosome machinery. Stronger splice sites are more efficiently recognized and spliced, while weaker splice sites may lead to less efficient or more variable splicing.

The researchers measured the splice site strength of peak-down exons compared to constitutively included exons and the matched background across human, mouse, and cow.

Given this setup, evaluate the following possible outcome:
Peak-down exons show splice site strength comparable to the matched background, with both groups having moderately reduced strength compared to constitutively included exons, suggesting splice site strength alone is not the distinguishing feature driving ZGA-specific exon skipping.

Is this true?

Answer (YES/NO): NO